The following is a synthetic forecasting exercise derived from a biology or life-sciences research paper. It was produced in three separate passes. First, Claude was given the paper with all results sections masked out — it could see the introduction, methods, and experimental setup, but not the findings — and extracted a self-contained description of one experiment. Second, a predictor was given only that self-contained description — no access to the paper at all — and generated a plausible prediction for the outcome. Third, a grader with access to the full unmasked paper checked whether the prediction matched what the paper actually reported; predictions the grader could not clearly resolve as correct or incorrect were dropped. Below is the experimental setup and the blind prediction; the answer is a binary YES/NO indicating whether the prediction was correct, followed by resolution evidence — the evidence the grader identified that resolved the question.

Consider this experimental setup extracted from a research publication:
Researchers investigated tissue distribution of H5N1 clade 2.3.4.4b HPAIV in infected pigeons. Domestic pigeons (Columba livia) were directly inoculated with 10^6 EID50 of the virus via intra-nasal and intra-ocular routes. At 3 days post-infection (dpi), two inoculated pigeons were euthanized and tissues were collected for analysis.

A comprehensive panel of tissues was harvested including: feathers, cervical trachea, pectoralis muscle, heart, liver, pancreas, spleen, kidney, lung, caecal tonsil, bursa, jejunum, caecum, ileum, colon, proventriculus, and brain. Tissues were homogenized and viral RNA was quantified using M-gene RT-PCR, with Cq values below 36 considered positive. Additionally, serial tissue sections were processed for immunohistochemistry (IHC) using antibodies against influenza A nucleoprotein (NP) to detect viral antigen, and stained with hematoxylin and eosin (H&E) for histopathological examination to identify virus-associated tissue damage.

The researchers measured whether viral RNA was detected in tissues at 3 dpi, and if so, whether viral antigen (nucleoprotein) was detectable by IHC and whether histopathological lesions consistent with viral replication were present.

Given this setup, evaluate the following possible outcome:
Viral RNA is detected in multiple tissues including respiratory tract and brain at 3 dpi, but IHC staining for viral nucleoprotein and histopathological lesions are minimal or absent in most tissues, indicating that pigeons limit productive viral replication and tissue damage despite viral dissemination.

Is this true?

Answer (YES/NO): YES